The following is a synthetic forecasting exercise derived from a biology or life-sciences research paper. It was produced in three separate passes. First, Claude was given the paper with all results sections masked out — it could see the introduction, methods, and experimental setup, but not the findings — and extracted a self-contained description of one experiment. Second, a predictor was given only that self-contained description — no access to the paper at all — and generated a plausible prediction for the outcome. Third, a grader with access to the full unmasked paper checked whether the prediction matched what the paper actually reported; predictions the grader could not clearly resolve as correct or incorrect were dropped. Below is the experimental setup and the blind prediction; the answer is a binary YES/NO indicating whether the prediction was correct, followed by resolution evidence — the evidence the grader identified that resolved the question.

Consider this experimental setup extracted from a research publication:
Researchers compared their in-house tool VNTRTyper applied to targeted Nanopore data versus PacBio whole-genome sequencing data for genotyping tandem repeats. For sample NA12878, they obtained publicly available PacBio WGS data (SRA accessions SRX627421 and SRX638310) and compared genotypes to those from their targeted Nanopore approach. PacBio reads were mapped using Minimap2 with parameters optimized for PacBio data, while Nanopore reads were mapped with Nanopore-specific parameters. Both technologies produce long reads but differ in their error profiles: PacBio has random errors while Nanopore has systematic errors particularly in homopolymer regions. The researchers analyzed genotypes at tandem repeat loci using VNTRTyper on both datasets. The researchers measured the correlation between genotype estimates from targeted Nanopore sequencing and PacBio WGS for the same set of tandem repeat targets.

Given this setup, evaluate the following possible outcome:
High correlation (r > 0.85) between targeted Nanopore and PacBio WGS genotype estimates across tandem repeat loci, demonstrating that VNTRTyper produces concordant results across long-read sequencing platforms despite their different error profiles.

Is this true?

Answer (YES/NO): YES